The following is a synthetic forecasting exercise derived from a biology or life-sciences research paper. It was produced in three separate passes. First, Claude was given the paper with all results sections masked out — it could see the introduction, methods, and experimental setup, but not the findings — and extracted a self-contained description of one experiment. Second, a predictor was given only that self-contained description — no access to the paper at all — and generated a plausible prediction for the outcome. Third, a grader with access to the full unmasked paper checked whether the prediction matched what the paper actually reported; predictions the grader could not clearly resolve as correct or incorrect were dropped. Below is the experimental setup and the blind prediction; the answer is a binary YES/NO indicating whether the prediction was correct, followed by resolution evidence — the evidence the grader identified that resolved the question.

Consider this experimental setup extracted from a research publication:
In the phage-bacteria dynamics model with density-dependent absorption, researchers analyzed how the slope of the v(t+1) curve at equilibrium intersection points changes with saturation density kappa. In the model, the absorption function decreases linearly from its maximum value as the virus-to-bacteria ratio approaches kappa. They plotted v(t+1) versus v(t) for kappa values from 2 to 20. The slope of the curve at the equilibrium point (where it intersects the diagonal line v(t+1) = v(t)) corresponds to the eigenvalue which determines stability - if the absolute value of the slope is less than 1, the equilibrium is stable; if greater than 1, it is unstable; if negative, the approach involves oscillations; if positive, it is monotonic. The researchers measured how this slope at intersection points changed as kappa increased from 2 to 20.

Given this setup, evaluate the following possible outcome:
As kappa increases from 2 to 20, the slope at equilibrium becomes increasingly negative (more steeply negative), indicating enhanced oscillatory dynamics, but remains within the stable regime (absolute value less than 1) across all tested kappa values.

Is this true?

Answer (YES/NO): NO